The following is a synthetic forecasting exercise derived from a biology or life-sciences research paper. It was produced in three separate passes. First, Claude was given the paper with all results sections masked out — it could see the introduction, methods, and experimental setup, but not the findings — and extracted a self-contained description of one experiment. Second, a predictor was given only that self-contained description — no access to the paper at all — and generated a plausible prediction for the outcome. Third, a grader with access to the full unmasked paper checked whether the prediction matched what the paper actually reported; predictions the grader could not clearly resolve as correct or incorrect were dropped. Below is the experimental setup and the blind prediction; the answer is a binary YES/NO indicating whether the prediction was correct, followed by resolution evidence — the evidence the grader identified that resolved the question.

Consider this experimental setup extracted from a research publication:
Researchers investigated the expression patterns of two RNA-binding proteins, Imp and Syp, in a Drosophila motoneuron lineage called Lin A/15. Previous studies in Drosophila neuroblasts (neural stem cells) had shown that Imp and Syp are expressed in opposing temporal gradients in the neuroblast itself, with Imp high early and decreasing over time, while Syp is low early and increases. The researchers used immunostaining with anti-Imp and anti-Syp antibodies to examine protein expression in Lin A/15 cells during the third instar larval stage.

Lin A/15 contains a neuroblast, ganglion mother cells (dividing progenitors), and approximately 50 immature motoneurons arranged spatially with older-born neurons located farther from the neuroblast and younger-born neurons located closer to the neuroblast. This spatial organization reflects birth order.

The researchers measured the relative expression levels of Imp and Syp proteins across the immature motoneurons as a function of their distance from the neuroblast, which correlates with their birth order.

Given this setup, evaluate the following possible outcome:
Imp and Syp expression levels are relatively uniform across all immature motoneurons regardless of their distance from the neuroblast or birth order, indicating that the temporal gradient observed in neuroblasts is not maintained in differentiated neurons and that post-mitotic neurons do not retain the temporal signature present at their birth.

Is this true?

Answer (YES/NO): NO